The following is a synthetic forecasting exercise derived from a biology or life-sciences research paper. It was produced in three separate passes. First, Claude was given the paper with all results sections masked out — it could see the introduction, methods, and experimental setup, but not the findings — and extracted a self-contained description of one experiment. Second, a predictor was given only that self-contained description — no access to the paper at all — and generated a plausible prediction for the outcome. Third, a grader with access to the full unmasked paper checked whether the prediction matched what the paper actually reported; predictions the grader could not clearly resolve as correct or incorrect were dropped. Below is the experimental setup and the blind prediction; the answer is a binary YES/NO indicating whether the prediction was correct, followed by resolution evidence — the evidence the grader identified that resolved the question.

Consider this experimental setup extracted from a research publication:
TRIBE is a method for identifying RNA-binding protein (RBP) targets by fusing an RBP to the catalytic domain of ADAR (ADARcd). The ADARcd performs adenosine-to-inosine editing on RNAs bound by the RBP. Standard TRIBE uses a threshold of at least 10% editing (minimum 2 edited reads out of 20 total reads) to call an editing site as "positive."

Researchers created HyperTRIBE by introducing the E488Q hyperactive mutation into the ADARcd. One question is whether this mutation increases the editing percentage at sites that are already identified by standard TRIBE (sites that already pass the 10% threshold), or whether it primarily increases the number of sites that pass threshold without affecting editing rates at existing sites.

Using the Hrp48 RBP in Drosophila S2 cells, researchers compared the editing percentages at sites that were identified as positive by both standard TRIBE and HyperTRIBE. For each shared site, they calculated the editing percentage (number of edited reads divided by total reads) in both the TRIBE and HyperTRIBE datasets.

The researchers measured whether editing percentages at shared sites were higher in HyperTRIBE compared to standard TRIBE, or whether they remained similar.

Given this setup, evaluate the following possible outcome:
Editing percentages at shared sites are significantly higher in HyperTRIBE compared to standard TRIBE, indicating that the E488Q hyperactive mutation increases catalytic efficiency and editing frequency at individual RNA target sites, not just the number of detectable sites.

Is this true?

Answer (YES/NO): YES